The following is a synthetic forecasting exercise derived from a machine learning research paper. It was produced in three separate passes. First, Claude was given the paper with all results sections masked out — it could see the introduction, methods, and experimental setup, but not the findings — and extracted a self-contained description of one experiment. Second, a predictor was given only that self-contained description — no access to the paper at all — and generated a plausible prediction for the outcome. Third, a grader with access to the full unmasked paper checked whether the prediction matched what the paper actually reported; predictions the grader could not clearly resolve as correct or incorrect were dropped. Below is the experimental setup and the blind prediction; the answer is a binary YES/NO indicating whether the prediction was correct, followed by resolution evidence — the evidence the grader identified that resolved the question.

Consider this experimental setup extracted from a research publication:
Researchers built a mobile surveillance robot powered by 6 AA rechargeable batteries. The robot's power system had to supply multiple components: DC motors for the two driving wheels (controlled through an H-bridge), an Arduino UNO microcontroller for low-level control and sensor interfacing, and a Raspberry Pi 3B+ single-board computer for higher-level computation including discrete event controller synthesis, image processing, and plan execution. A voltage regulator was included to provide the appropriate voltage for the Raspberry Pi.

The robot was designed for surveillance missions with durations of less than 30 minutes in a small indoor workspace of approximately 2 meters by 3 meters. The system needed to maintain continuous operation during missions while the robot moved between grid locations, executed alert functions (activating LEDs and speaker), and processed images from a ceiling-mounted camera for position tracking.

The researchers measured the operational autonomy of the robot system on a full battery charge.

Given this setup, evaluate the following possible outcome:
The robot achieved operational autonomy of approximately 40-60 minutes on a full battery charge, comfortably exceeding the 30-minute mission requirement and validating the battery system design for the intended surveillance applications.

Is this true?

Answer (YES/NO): NO